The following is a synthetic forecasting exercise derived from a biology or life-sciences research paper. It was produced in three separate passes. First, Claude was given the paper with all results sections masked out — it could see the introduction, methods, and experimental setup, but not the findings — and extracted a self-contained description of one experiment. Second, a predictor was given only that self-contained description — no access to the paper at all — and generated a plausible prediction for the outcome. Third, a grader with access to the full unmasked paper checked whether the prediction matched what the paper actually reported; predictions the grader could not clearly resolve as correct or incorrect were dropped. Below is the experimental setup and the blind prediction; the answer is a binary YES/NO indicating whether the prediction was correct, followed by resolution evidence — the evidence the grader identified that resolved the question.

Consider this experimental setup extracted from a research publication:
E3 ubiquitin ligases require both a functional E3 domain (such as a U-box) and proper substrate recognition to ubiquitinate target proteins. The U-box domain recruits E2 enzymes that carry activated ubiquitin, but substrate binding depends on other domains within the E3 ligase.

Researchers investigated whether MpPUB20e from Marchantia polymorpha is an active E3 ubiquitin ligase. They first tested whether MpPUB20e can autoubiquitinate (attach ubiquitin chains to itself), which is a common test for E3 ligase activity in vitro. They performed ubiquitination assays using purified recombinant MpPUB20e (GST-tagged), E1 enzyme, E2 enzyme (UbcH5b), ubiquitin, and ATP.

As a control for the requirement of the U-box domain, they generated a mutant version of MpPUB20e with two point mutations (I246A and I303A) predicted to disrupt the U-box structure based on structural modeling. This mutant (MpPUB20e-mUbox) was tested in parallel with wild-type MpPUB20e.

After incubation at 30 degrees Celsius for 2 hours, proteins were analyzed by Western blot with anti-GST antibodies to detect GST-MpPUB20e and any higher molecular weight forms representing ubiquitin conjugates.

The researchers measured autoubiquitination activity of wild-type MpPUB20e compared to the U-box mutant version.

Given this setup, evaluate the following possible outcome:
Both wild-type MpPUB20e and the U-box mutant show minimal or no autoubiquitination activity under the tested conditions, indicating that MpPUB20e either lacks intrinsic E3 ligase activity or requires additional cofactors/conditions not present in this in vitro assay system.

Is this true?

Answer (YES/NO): NO